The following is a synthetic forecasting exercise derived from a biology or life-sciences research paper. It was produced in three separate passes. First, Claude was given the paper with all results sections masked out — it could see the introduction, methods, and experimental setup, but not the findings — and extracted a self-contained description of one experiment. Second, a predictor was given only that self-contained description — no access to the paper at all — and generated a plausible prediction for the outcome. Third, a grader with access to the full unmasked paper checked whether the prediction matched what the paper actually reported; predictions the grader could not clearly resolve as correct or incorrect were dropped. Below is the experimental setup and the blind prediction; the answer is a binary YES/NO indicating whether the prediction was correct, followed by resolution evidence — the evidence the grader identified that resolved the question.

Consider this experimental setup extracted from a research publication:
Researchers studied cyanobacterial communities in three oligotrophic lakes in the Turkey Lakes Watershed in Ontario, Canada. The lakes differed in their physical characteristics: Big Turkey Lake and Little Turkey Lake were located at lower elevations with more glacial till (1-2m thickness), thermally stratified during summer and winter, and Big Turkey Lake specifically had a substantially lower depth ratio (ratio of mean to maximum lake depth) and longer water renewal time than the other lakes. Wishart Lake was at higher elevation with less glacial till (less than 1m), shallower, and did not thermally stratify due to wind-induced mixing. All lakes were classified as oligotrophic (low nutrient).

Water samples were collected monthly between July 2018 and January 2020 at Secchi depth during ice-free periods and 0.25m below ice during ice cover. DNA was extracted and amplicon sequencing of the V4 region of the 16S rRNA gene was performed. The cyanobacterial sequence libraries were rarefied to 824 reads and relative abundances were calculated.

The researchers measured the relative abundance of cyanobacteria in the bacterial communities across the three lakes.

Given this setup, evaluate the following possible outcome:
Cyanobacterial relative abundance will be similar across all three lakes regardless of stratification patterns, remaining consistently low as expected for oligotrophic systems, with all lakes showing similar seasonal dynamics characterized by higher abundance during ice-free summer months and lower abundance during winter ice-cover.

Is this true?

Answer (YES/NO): NO